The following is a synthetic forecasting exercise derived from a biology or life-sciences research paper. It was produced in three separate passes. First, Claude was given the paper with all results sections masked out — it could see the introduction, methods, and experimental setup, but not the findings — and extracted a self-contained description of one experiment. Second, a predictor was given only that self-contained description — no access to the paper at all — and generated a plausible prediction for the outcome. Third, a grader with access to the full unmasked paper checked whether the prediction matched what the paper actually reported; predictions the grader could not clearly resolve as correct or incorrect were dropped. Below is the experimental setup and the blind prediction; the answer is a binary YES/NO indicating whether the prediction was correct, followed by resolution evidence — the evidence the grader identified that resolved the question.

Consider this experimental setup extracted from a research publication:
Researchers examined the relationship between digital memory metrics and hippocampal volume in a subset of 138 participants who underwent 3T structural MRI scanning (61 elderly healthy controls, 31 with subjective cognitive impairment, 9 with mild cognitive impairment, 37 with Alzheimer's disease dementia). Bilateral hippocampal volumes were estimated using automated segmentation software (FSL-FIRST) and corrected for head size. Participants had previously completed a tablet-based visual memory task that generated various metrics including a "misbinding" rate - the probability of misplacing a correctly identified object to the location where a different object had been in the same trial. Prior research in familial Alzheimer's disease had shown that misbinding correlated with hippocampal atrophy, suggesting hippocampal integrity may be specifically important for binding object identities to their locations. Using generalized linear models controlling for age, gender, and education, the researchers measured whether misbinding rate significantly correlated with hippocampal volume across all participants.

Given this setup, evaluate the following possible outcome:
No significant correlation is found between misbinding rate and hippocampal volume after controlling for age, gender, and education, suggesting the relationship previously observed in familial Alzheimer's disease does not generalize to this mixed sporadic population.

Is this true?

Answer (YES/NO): NO